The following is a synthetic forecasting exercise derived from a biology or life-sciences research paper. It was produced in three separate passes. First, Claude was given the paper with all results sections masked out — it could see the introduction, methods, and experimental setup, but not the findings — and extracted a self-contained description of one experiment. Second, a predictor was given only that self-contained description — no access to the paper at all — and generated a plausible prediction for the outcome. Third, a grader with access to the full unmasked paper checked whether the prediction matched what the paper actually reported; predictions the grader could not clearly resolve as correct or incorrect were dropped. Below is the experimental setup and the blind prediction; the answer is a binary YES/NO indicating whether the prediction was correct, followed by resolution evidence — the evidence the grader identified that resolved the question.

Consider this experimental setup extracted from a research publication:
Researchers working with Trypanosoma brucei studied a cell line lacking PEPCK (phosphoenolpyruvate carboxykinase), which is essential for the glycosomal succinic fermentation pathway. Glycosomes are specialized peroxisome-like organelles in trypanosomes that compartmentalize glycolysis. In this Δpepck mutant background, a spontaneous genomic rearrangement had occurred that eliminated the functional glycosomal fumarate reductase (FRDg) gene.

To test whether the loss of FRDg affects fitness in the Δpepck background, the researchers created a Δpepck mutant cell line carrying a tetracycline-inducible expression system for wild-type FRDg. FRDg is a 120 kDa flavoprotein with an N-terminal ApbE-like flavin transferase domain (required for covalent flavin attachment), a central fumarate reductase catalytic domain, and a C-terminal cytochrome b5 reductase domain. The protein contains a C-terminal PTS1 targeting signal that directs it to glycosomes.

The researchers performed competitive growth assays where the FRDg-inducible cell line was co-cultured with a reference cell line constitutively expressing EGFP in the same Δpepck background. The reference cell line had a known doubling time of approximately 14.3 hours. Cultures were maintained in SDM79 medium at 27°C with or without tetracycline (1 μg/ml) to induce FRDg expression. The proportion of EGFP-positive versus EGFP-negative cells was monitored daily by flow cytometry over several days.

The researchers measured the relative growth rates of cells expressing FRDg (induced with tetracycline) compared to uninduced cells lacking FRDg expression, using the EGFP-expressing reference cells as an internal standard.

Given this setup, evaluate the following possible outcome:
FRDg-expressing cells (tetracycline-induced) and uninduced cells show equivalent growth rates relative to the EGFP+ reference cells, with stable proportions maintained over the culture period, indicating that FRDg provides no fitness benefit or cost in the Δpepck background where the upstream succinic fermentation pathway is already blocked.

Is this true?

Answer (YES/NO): NO